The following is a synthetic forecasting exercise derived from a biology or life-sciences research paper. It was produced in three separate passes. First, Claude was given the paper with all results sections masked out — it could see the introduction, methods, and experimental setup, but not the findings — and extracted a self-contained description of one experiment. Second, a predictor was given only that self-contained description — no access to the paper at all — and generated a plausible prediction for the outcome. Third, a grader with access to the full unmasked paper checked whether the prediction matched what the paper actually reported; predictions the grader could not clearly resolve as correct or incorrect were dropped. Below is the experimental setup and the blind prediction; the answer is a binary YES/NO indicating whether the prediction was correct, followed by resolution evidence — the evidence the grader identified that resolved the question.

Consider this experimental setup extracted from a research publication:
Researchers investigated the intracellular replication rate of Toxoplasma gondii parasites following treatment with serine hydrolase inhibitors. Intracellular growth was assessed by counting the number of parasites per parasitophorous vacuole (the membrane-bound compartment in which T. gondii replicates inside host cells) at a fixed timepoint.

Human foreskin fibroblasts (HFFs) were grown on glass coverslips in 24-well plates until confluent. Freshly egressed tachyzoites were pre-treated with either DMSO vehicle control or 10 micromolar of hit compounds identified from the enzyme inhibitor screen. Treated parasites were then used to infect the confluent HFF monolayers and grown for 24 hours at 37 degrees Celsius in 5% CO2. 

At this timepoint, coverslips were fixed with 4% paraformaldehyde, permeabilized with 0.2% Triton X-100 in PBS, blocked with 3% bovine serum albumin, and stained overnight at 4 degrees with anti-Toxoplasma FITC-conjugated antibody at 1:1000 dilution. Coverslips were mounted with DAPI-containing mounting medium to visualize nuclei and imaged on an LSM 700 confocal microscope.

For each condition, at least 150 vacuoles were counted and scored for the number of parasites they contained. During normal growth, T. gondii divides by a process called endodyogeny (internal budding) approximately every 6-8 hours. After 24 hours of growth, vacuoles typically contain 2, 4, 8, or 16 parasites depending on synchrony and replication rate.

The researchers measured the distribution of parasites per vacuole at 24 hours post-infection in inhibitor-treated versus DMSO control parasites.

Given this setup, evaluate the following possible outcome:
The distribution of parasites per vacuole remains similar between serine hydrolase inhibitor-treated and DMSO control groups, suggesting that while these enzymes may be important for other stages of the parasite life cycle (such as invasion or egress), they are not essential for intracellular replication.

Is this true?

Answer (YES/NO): NO